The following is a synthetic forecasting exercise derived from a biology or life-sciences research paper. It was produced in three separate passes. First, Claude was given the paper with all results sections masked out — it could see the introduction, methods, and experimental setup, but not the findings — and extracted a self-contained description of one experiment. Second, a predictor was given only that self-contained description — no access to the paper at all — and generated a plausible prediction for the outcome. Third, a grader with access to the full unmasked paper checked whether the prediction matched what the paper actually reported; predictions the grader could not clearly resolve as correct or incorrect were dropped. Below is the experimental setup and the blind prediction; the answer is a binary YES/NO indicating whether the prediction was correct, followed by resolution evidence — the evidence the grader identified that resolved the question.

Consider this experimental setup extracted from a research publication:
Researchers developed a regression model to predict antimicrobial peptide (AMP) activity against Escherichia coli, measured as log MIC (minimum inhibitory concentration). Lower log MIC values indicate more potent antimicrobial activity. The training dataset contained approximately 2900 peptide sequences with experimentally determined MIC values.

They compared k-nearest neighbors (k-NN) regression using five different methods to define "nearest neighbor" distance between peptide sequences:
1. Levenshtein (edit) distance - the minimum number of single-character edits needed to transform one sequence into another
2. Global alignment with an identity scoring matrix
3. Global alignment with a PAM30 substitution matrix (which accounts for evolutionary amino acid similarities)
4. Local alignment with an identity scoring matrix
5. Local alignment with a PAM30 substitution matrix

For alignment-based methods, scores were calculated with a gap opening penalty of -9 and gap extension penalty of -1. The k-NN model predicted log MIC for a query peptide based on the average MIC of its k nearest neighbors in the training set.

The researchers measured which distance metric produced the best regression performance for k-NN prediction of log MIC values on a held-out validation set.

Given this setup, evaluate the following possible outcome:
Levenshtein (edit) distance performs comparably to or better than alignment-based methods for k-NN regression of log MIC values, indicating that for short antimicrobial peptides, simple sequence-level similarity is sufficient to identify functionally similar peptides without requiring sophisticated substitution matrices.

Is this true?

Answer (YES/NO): YES